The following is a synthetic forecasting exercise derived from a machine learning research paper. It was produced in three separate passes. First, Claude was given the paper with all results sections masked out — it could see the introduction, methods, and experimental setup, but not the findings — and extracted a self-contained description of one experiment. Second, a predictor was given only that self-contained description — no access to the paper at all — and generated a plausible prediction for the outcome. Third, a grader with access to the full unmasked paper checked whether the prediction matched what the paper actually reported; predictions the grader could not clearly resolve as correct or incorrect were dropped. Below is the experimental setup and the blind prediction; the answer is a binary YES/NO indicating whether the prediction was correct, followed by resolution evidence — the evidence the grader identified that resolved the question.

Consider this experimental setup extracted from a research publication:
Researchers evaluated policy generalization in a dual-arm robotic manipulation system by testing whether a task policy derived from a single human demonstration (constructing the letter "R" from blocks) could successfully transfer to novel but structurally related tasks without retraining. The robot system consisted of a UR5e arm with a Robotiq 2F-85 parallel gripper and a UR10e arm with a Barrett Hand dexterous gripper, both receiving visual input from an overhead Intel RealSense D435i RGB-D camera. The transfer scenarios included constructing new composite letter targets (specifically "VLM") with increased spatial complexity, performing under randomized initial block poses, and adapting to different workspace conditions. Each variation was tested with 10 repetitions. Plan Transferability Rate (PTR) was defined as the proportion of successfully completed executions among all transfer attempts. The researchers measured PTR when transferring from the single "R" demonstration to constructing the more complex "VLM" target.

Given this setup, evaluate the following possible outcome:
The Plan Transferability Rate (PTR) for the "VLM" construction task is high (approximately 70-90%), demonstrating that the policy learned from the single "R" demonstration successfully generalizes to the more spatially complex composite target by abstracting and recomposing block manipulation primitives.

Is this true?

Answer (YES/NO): YES